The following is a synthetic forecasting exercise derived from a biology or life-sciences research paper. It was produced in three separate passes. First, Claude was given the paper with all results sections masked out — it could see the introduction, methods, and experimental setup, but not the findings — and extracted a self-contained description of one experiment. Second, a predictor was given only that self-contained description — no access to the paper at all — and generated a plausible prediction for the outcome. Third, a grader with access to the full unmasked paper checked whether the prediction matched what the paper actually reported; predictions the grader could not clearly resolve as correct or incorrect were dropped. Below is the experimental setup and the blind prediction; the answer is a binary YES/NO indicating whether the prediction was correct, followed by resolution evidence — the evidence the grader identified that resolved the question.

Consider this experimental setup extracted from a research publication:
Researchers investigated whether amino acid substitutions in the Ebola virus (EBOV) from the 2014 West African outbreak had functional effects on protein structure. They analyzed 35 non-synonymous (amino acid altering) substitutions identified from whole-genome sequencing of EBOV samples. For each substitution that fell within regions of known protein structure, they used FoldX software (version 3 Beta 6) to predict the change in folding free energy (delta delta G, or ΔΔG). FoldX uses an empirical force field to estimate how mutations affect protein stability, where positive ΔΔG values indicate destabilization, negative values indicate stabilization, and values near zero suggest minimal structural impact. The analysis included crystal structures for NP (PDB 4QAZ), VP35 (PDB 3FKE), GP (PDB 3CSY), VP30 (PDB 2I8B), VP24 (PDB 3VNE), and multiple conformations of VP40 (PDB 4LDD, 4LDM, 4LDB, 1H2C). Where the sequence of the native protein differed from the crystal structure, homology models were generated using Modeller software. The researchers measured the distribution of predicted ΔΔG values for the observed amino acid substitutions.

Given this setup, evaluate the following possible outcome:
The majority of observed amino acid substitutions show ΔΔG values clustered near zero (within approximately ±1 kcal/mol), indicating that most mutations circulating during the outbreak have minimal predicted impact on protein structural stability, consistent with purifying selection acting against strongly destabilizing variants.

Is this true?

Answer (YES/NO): NO